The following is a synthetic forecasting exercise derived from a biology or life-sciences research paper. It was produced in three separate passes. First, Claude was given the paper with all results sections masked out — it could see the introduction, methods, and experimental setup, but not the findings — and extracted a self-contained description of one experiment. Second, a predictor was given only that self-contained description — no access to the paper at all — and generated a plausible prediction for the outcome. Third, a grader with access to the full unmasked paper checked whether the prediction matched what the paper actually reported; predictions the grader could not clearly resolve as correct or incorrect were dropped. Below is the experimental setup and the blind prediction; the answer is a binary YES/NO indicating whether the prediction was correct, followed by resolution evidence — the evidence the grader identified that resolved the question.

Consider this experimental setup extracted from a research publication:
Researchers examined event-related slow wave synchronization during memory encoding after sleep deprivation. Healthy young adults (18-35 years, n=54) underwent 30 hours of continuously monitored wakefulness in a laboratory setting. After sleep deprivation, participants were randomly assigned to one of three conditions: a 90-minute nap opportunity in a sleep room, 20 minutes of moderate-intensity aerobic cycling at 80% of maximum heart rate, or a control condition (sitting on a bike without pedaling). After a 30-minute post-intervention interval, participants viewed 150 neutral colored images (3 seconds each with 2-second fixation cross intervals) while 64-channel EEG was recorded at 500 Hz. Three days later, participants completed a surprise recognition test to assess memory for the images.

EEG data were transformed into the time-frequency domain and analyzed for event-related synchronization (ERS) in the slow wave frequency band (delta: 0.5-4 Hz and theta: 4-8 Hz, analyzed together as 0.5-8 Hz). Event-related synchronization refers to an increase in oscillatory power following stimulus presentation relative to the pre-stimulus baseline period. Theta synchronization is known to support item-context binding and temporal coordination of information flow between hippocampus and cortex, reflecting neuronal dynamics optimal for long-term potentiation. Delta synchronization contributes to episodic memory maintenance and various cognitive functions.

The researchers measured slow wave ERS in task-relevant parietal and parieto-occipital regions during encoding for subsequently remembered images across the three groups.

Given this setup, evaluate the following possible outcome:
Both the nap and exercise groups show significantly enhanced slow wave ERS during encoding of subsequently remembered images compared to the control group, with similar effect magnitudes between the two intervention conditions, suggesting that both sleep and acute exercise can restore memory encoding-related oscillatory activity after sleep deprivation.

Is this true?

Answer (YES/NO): NO